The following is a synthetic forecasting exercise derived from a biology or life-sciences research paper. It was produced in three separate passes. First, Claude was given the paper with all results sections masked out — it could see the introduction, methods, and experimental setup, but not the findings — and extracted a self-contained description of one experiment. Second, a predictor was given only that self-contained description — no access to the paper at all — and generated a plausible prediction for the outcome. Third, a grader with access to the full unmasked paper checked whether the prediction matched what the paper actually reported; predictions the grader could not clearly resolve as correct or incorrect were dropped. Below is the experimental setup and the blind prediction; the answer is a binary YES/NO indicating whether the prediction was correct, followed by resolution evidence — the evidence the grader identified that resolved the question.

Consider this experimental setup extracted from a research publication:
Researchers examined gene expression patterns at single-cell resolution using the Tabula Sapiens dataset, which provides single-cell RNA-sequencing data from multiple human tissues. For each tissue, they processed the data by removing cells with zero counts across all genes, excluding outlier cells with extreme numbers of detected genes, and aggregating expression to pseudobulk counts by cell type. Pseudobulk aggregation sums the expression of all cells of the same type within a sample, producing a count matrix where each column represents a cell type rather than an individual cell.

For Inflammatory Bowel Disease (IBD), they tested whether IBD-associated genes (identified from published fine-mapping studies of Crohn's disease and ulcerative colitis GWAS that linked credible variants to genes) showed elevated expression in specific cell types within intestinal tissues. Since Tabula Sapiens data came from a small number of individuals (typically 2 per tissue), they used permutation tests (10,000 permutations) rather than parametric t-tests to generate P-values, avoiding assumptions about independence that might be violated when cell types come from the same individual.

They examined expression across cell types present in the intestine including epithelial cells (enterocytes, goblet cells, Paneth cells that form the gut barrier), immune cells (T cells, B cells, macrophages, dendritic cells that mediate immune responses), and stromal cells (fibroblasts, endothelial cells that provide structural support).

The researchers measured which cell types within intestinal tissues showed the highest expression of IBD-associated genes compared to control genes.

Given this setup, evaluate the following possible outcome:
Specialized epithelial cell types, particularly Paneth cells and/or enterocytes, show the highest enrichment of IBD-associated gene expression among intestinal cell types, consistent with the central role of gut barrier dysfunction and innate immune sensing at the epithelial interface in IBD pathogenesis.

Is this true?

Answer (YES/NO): NO